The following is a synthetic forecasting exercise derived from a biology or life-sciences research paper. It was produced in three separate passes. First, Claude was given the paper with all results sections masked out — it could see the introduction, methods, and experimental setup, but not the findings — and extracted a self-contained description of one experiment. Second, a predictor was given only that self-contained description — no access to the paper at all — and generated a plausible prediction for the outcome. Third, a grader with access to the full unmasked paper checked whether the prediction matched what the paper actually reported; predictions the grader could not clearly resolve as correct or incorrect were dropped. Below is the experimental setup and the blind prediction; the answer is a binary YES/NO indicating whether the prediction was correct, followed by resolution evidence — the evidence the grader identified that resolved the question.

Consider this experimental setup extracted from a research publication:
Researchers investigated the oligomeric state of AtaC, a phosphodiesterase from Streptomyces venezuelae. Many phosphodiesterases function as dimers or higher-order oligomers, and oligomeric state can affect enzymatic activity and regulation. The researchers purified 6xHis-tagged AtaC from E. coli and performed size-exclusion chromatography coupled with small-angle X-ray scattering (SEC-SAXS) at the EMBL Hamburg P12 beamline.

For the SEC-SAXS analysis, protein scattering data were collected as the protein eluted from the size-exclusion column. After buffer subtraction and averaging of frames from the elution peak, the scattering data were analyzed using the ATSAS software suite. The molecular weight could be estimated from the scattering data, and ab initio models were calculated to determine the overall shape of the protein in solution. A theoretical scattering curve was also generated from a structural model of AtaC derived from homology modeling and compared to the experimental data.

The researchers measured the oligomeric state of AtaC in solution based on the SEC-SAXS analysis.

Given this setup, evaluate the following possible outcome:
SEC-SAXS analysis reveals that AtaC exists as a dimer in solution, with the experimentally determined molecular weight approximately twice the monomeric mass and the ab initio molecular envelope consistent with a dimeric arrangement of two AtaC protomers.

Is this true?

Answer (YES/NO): NO